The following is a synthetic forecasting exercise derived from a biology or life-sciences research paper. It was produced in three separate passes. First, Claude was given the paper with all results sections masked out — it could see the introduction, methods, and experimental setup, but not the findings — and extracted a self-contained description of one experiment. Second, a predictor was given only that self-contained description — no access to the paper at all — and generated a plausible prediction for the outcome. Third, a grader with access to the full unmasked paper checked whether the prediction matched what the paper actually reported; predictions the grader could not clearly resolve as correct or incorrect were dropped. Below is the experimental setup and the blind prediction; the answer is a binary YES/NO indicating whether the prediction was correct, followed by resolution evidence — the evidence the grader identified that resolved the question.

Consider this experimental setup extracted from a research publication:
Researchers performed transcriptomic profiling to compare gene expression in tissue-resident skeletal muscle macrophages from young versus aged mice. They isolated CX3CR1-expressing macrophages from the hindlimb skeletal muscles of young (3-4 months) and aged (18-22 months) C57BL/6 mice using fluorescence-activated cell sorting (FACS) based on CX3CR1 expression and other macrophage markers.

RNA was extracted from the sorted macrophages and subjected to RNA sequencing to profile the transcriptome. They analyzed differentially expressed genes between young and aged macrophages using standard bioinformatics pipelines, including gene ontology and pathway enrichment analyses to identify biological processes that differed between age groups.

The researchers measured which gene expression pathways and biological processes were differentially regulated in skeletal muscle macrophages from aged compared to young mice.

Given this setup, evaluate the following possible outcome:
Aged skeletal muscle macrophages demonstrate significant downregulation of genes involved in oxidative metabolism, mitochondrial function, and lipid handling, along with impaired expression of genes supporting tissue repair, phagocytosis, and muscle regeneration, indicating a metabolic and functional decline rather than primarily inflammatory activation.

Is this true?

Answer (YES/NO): NO